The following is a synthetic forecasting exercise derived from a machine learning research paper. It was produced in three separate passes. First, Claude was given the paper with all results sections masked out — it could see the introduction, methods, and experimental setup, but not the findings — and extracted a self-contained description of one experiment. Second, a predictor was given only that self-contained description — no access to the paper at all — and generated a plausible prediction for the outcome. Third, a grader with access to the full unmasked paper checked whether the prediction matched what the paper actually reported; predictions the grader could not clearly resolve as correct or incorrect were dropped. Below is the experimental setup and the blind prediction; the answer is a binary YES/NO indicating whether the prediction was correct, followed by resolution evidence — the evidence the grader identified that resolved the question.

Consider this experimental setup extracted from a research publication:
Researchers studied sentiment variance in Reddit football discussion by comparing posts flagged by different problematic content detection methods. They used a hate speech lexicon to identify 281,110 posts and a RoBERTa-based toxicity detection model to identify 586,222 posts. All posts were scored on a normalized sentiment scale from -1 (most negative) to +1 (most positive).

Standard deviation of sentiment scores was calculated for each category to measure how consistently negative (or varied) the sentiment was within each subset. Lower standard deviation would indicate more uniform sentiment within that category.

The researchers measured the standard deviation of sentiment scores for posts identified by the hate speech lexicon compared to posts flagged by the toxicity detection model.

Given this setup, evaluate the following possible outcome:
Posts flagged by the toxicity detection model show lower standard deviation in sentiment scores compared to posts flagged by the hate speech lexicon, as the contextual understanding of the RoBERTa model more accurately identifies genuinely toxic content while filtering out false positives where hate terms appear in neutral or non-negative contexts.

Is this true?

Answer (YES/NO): NO